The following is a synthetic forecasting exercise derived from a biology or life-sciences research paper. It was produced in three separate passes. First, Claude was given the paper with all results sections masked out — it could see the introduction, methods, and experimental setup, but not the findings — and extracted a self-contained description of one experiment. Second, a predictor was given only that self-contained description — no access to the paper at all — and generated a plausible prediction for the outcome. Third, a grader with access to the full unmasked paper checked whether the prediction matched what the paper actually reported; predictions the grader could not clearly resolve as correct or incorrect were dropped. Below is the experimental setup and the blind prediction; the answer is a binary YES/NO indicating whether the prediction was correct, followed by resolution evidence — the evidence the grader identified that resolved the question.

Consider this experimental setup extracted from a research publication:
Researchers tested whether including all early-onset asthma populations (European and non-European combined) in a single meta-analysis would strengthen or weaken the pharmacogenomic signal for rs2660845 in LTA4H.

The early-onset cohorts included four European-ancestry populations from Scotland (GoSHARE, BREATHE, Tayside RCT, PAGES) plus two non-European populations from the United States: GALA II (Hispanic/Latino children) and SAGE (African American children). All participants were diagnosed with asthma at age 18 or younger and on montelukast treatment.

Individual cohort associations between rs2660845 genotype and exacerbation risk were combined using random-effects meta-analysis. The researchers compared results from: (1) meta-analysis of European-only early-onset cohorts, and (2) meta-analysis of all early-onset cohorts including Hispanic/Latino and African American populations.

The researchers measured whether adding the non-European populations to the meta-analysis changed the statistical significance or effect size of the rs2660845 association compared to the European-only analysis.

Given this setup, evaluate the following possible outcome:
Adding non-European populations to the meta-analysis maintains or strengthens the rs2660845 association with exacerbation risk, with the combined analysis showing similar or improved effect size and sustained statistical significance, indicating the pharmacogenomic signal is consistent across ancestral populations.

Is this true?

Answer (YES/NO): NO